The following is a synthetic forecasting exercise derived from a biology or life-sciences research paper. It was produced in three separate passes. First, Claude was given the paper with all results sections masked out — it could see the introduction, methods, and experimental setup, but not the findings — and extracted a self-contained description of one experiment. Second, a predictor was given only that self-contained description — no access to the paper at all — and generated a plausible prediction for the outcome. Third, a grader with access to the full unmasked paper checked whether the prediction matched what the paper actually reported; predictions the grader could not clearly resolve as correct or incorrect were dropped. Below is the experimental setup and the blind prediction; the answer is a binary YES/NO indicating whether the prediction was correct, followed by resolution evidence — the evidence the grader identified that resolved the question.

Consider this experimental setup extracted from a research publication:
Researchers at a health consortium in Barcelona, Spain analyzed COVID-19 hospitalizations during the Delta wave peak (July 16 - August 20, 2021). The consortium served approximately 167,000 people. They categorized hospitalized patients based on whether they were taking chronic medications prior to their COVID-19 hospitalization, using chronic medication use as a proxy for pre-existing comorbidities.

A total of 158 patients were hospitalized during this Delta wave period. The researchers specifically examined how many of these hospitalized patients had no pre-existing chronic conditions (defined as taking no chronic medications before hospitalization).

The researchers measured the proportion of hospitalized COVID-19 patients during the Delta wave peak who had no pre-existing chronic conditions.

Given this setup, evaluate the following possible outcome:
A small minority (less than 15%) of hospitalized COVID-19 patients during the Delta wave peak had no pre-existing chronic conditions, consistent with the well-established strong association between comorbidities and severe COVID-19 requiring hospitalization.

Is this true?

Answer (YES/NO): NO